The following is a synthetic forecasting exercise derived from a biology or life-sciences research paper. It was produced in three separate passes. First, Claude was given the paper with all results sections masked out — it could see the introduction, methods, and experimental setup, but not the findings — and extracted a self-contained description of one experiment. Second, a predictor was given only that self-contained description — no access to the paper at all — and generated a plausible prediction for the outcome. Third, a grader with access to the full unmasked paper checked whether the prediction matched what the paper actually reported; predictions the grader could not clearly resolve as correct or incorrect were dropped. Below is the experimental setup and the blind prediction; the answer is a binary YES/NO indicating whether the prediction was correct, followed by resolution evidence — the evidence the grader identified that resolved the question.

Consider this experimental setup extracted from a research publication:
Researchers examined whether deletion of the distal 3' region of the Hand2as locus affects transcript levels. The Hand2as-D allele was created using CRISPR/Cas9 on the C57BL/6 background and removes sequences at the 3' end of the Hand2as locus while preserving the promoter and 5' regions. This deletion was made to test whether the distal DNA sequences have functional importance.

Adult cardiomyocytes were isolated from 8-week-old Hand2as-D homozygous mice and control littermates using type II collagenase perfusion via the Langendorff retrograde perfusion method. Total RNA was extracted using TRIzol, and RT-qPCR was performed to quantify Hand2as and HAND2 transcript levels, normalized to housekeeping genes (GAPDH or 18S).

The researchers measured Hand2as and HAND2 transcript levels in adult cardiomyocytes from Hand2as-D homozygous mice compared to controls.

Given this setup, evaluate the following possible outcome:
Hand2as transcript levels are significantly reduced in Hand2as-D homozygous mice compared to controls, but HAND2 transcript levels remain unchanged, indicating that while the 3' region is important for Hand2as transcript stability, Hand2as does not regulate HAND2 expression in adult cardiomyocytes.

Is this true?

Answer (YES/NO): NO